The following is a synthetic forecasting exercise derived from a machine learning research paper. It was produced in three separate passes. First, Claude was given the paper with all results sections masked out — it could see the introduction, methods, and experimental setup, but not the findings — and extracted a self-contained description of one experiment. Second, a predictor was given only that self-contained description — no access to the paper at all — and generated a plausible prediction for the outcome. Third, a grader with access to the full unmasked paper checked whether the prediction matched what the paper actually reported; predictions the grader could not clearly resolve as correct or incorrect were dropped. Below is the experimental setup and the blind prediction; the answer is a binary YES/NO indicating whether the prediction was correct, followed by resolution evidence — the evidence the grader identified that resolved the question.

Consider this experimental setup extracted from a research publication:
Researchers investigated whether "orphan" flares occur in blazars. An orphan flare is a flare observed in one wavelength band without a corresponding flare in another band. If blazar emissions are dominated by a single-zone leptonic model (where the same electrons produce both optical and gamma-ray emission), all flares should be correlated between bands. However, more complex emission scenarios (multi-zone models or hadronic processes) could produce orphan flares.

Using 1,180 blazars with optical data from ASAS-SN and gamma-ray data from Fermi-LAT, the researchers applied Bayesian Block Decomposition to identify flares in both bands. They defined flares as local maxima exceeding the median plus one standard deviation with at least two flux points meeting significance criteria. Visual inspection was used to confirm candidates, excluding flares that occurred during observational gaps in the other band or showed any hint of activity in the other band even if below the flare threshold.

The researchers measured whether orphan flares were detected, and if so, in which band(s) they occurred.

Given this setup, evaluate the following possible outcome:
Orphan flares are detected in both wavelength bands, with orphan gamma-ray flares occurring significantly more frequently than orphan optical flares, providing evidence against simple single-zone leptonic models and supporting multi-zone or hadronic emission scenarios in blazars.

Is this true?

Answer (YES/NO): YES